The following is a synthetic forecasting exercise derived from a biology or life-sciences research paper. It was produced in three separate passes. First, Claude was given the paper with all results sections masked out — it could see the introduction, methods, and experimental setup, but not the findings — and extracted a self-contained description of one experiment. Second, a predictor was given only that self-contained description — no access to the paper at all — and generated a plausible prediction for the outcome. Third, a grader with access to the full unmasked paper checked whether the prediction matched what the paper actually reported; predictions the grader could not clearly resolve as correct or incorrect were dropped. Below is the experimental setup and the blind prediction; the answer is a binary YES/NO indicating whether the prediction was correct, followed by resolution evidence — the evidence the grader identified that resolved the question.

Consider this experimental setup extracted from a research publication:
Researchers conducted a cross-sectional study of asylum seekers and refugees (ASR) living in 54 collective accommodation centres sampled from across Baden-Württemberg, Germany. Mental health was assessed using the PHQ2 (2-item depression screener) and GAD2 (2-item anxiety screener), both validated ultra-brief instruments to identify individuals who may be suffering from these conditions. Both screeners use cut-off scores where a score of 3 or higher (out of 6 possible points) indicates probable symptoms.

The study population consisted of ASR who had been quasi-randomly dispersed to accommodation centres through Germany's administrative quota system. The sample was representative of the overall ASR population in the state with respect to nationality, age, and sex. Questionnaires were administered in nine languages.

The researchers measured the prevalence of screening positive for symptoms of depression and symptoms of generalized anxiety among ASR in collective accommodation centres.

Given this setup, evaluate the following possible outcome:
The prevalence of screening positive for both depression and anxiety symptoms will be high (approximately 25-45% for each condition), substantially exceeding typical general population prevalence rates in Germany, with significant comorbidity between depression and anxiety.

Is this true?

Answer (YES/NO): NO